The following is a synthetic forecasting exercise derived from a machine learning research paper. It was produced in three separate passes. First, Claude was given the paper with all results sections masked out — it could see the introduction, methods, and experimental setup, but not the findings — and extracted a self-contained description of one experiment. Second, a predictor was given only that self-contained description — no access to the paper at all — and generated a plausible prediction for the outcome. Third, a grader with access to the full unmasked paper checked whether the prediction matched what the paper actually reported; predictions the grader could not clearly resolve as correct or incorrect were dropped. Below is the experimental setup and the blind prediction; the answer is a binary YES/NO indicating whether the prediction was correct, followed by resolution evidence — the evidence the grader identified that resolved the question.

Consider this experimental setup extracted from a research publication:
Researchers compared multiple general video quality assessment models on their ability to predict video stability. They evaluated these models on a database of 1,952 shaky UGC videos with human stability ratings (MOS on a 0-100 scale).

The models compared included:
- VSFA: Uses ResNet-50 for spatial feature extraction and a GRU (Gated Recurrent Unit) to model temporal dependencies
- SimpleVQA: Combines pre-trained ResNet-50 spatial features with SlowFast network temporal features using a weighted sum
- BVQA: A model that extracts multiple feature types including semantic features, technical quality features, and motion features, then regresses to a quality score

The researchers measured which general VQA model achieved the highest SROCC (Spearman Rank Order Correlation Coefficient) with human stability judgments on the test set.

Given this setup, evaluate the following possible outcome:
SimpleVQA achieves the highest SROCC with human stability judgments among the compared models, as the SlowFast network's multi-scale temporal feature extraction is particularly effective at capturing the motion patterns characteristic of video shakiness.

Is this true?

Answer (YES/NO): NO